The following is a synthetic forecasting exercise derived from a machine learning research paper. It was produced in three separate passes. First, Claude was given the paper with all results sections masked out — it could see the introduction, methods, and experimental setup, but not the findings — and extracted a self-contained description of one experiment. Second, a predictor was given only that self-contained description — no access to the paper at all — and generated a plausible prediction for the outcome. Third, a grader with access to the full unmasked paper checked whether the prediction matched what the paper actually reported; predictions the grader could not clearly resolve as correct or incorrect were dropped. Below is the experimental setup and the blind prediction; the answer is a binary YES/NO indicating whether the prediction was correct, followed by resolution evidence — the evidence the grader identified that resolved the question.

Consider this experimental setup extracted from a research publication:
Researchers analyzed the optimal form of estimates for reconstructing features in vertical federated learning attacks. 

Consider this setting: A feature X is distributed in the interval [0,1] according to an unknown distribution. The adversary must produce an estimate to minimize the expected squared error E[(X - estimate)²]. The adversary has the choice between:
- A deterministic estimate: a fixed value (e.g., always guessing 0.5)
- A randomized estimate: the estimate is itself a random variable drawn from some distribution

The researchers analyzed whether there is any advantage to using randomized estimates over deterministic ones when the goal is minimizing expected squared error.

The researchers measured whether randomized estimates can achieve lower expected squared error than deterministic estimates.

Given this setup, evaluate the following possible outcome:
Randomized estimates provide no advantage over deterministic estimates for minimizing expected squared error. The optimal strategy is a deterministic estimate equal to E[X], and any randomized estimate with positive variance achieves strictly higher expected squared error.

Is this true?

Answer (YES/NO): NO